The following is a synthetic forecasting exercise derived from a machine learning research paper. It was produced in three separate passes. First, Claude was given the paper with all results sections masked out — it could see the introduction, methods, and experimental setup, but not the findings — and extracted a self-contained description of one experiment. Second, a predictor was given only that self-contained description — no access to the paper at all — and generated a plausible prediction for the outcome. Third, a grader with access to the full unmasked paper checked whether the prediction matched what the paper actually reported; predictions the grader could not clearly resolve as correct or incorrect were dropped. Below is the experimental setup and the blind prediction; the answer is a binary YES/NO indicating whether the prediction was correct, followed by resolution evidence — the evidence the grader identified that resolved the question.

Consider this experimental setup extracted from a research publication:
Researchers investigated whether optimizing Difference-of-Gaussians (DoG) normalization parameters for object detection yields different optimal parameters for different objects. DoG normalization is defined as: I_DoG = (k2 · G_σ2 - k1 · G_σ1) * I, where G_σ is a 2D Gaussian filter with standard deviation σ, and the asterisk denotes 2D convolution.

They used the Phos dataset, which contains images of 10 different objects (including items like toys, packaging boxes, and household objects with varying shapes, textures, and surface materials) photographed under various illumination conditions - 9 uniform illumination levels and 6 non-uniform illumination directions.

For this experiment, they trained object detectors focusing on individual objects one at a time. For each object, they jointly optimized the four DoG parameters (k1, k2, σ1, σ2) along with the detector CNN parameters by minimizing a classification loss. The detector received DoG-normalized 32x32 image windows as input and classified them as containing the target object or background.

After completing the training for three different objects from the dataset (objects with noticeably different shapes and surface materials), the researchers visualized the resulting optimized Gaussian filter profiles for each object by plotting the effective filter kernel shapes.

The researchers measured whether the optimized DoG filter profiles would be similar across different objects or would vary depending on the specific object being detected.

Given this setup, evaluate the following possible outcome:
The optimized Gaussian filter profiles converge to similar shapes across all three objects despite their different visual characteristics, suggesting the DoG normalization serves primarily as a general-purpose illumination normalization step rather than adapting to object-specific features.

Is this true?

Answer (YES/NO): NO